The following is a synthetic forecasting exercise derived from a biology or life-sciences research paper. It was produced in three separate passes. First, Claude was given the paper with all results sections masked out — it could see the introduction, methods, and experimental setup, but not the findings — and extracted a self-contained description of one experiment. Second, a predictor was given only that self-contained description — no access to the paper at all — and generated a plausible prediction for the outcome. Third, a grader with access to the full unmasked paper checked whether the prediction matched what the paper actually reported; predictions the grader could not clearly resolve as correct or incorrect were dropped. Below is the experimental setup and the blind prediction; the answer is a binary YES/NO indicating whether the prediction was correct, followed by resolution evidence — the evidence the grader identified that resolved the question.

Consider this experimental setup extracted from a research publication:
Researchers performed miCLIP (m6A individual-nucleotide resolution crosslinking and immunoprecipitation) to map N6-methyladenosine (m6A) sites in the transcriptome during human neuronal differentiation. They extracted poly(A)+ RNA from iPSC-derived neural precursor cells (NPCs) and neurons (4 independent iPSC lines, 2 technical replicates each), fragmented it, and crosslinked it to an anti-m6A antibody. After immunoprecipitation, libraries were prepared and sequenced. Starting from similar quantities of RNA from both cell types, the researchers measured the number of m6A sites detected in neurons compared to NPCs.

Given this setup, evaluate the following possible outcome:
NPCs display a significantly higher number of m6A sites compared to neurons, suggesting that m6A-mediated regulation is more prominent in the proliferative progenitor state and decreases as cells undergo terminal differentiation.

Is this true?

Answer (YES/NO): NO